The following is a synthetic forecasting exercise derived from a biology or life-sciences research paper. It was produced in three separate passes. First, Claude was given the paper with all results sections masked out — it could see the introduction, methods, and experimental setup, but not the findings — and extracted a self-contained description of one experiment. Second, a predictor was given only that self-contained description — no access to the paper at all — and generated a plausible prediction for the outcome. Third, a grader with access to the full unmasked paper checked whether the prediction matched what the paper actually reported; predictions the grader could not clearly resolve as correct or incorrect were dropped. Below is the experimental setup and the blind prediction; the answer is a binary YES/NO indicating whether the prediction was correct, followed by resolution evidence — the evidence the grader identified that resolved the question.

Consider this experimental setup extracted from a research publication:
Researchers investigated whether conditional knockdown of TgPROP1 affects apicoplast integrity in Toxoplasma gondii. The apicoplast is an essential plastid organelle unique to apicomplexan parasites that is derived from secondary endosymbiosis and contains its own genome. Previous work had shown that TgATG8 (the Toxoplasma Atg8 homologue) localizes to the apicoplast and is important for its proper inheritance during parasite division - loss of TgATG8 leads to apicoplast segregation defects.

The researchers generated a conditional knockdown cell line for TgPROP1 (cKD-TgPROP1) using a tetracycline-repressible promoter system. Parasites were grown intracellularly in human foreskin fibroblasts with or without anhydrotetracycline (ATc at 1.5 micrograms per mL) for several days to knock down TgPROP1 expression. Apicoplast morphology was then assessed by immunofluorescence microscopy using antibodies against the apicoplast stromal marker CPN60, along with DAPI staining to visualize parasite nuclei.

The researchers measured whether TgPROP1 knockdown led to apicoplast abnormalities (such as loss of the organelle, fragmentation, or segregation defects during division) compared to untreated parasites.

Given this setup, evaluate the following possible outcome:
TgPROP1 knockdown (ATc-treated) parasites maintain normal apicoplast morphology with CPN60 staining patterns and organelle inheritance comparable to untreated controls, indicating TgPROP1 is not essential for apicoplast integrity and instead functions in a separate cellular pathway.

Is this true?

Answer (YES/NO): YES